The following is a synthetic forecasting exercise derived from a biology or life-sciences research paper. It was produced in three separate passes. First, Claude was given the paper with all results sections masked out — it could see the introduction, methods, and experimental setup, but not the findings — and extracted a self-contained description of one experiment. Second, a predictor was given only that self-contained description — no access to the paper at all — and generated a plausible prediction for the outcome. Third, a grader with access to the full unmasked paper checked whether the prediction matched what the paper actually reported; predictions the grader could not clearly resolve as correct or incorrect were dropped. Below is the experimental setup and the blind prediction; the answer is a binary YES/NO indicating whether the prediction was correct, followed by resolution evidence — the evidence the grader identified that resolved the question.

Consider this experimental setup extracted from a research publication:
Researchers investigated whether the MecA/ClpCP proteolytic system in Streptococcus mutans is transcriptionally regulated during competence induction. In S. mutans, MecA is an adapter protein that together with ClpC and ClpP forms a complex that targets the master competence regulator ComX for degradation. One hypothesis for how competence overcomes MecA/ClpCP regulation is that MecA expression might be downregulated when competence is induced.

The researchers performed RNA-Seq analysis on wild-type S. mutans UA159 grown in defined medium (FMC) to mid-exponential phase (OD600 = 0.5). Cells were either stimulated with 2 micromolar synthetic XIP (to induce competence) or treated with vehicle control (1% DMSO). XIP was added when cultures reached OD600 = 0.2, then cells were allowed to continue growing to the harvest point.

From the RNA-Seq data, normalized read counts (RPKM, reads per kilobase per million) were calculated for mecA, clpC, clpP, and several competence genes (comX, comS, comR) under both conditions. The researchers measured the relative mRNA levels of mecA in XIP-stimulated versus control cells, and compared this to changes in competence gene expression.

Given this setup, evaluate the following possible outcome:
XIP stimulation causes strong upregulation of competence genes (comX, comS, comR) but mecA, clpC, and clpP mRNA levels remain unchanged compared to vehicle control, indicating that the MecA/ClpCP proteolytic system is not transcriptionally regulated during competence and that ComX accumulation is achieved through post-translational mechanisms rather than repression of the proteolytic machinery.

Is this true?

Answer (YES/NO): YES